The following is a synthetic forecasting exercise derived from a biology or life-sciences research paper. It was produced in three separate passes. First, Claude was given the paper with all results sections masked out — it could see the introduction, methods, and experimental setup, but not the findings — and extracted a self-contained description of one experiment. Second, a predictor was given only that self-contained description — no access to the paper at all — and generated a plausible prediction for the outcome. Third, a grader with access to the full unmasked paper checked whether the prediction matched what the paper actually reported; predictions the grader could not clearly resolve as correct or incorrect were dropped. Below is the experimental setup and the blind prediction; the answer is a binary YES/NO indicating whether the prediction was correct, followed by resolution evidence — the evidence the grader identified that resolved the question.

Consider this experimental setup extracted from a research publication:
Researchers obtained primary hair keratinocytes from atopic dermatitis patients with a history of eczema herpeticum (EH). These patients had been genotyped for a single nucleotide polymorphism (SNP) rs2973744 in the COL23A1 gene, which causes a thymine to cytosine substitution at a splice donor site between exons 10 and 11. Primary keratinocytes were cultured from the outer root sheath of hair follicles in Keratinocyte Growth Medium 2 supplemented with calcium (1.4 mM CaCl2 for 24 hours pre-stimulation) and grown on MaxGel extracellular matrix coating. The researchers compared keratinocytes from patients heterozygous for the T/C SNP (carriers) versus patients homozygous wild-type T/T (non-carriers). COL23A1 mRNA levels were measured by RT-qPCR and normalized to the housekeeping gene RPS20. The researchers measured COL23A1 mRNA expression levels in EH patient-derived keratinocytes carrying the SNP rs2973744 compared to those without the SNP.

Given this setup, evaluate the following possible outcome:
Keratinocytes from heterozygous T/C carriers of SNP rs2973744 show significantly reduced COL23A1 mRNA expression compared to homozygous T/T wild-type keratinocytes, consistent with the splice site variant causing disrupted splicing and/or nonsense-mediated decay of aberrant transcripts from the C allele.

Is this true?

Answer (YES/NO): NO